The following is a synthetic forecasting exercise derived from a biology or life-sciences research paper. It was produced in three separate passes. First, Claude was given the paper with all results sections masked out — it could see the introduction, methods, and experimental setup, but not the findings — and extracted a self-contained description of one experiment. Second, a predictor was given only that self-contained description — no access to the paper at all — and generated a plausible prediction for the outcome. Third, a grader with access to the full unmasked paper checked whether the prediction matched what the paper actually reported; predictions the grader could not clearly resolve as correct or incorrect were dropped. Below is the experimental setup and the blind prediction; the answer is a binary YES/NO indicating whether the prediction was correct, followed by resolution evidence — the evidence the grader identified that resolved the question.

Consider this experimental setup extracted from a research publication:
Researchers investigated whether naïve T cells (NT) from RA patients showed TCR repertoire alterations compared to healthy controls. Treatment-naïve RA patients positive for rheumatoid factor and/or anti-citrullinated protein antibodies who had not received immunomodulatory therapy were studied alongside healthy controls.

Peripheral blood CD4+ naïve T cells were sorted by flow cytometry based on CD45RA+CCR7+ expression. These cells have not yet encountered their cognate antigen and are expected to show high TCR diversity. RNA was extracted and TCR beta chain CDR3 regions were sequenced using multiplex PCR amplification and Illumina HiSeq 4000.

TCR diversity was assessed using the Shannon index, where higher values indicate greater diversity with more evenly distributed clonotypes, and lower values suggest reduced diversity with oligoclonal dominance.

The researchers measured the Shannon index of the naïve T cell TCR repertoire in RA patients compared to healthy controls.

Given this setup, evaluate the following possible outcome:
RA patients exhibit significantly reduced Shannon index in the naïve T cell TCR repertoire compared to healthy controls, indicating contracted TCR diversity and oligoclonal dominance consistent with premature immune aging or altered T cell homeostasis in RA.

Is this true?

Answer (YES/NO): NO